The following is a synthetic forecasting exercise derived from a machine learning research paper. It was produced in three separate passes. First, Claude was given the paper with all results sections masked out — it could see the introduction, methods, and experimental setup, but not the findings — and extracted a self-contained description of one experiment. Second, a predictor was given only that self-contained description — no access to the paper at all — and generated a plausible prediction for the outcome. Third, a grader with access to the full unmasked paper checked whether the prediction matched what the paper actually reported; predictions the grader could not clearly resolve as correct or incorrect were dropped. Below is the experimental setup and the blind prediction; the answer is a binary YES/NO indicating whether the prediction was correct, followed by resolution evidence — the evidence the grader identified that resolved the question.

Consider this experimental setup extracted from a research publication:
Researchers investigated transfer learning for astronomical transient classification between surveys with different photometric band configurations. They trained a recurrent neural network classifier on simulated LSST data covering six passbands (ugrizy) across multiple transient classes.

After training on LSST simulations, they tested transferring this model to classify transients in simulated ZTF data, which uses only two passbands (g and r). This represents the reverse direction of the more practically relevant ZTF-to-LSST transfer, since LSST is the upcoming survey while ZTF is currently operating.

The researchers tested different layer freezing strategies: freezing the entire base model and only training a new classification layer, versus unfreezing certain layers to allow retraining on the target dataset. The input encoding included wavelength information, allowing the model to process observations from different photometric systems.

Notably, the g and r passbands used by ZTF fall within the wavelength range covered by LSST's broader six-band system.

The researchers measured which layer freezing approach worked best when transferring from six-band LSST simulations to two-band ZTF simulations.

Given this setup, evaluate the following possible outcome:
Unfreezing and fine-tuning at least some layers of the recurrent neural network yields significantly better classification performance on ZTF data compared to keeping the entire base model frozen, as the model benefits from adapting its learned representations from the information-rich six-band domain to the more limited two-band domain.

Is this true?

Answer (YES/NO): NO